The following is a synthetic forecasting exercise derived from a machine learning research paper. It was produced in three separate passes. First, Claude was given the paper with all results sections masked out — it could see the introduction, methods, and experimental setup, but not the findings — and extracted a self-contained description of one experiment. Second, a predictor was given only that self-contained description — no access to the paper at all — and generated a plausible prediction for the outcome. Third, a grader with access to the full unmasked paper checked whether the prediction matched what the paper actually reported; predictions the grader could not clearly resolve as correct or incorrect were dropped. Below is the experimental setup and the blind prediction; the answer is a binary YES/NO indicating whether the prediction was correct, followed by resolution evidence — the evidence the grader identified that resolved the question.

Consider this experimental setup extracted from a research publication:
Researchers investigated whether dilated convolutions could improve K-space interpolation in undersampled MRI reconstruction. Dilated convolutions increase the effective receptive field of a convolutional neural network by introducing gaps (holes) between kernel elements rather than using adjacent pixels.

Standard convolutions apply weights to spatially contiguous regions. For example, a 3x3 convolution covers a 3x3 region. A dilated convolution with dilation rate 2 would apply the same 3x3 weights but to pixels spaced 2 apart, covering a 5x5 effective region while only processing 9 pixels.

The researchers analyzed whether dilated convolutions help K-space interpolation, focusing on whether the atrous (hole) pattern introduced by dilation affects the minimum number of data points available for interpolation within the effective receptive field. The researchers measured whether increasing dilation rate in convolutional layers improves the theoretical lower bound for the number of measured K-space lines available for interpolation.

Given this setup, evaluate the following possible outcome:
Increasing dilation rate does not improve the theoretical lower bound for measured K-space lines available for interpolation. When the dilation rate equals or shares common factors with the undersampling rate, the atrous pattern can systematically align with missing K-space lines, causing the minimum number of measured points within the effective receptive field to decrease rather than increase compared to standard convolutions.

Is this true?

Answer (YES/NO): NO